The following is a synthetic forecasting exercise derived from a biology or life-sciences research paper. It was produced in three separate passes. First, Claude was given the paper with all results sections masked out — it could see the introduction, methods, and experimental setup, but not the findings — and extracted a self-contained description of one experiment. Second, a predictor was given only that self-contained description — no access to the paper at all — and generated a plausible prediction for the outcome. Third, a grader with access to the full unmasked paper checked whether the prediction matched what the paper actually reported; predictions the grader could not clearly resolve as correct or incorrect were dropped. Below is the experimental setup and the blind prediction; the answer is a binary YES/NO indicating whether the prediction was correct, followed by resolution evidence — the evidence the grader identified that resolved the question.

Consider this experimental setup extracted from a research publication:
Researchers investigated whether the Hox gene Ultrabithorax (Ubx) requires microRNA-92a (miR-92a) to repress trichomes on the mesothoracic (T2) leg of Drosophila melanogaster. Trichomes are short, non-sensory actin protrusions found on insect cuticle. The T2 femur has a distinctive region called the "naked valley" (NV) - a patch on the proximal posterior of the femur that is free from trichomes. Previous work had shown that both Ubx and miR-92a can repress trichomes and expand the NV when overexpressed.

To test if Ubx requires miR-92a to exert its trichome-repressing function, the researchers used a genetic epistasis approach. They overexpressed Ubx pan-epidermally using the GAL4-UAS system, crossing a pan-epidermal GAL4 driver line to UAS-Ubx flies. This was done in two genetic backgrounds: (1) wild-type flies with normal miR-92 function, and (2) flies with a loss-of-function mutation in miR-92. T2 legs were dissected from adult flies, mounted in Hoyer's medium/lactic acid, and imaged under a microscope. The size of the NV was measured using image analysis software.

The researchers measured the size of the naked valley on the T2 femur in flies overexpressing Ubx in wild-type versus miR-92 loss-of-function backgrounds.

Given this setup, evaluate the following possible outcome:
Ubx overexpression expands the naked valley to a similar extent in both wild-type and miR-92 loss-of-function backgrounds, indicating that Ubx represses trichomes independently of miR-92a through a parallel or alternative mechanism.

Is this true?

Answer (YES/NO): NO